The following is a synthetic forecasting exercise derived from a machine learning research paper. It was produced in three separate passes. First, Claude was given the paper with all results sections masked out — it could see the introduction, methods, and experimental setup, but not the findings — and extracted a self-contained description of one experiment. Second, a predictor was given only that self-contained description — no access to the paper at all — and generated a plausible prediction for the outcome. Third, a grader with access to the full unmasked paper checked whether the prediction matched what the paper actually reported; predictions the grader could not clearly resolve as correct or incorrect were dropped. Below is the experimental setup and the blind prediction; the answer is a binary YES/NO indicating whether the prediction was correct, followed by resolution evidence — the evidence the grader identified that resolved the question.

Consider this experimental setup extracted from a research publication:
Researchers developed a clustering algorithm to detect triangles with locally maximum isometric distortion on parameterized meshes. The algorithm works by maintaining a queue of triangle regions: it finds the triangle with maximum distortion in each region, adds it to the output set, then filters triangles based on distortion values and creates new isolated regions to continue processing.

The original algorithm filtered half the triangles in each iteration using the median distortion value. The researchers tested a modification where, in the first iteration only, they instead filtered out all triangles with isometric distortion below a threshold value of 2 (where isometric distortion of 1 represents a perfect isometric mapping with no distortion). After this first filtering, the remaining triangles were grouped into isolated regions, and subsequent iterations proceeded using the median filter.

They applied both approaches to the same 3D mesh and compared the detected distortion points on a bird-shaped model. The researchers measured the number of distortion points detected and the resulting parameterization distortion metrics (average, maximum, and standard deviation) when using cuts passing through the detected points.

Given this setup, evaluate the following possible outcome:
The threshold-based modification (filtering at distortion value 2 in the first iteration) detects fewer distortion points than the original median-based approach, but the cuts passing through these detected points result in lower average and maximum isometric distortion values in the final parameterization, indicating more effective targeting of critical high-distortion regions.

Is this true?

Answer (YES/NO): NO